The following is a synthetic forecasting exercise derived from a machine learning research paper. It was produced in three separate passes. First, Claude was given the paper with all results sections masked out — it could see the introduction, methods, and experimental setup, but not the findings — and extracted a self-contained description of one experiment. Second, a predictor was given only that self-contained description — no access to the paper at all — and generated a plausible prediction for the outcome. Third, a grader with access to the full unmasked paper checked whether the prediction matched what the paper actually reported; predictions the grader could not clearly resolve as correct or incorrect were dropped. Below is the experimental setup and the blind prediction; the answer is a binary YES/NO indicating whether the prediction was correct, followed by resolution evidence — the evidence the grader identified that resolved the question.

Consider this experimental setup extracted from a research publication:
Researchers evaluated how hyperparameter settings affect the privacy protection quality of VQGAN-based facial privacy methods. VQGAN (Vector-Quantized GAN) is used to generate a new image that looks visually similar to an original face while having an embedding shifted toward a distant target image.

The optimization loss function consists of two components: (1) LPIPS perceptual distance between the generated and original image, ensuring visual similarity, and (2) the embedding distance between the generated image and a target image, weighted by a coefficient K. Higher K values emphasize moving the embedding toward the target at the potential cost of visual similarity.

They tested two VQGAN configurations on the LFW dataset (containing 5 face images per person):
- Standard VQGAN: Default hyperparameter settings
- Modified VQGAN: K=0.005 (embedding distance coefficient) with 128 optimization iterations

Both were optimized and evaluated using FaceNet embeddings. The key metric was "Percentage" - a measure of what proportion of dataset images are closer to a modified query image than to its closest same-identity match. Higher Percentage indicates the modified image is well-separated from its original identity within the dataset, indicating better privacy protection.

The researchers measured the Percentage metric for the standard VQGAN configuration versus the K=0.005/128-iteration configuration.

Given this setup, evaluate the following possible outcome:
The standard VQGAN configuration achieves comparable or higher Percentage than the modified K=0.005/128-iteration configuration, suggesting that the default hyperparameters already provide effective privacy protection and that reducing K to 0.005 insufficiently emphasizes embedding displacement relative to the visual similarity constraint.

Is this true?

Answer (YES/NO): YES